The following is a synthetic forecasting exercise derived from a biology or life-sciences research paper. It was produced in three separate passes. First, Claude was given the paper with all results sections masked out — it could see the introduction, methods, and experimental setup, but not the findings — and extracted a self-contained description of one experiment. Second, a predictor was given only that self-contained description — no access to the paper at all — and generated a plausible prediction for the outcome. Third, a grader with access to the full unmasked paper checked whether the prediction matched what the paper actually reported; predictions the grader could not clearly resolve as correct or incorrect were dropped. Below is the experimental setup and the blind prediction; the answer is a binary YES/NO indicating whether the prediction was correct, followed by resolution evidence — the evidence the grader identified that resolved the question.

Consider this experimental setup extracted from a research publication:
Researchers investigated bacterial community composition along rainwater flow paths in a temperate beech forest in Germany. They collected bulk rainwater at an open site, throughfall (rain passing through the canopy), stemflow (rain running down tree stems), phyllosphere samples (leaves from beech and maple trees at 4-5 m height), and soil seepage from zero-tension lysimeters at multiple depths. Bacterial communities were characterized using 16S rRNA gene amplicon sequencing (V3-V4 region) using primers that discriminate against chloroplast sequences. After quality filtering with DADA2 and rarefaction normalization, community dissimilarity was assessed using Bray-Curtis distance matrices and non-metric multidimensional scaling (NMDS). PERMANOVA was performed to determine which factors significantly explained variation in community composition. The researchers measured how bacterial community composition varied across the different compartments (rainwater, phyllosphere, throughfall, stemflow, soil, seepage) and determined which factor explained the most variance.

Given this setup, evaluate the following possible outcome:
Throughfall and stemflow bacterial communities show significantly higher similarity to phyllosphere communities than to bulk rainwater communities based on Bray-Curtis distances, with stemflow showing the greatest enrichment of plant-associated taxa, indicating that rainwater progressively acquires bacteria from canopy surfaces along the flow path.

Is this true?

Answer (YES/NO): NO